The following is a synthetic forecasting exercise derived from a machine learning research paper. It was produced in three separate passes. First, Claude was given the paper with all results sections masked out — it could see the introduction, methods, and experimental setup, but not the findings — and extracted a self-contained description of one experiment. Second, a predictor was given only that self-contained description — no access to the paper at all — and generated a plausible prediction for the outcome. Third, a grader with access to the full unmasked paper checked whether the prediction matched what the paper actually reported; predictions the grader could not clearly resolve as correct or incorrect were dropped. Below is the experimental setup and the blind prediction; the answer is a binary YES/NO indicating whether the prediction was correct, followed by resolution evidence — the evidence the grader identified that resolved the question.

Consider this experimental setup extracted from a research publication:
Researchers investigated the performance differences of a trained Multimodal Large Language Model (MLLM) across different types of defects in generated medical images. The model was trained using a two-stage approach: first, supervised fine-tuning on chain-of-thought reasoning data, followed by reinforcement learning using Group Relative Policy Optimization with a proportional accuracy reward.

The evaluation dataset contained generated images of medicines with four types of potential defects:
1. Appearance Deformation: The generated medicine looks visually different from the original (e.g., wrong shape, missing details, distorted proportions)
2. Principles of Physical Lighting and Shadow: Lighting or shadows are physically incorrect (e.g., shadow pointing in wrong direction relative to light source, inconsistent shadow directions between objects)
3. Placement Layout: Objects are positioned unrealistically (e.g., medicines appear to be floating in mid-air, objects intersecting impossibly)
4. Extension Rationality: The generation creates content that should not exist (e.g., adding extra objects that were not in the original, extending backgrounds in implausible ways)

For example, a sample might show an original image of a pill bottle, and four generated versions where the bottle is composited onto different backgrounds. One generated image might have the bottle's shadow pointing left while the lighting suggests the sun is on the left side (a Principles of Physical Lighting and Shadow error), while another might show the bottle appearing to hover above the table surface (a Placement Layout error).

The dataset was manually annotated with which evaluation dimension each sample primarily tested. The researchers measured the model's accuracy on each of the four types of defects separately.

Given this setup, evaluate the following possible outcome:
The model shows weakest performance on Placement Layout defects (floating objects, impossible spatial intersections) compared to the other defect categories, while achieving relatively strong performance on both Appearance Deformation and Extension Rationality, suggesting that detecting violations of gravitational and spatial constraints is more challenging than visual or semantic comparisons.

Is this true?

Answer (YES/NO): NO